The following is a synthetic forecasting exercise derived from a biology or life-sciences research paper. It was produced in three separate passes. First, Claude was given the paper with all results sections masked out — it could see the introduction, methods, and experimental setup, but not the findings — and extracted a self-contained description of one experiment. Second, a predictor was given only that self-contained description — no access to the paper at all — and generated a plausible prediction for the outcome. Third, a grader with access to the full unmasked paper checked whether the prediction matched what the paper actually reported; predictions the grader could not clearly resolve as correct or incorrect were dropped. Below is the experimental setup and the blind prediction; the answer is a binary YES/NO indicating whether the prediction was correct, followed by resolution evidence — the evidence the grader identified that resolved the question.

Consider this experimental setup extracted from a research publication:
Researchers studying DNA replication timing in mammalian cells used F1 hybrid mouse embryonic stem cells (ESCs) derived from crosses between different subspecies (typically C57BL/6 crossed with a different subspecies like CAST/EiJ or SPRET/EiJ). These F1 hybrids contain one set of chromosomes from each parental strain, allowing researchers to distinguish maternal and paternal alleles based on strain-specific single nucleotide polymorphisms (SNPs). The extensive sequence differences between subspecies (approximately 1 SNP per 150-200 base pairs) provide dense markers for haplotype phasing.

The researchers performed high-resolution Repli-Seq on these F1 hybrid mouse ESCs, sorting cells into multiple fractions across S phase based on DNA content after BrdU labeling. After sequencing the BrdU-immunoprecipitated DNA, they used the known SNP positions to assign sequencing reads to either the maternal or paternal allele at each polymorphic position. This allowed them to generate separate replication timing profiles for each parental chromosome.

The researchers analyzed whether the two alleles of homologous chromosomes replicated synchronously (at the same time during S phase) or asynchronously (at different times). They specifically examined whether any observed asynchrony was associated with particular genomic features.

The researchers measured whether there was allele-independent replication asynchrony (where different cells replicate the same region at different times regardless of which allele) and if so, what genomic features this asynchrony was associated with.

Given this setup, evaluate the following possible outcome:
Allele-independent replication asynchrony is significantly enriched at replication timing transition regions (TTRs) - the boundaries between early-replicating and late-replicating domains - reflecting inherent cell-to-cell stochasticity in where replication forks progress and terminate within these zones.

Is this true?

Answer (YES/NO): NO